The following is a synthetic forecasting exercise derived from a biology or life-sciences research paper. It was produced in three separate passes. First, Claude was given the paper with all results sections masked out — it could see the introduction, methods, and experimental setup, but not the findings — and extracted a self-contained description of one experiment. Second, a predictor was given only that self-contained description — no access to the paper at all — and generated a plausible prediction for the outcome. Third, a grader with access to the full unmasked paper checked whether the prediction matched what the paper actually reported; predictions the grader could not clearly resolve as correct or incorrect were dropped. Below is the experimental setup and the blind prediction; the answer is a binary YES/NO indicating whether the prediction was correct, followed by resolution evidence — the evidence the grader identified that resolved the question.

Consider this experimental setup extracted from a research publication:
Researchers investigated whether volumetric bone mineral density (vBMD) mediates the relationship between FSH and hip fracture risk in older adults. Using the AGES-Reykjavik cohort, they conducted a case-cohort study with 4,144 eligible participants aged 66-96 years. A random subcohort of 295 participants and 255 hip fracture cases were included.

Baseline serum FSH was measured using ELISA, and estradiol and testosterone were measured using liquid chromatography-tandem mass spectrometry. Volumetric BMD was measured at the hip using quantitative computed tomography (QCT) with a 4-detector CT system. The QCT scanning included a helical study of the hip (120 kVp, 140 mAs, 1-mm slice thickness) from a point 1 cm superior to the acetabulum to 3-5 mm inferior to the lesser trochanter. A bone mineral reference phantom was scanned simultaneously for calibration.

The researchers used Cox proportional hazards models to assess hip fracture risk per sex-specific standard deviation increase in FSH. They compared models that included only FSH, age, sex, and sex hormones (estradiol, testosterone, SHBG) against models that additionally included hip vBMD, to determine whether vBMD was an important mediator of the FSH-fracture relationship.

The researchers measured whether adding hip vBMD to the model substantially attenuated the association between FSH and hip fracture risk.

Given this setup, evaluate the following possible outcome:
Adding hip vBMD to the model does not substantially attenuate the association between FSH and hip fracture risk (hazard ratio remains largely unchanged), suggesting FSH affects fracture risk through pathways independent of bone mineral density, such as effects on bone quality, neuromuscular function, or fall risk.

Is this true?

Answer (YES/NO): YES